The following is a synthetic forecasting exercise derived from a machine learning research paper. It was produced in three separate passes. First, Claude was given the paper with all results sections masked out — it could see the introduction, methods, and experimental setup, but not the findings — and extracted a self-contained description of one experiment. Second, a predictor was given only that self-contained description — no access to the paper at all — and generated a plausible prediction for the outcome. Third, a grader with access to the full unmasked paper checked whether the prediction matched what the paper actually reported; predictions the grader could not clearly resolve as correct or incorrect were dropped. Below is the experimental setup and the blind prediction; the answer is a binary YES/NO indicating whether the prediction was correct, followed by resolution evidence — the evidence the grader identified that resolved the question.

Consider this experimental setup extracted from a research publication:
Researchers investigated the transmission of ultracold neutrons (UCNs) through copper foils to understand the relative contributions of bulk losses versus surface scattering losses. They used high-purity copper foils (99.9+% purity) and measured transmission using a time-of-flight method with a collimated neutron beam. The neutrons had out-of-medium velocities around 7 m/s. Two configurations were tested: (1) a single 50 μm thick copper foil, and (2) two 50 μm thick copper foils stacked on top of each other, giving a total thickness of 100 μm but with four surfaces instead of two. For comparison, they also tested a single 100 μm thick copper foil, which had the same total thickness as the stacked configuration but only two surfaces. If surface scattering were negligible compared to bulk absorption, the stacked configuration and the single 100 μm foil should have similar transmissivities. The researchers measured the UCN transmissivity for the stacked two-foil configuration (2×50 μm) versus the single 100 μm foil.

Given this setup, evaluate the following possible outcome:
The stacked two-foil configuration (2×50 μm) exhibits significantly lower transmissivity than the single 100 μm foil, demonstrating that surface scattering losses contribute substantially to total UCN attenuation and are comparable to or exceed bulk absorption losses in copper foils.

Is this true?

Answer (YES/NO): YES